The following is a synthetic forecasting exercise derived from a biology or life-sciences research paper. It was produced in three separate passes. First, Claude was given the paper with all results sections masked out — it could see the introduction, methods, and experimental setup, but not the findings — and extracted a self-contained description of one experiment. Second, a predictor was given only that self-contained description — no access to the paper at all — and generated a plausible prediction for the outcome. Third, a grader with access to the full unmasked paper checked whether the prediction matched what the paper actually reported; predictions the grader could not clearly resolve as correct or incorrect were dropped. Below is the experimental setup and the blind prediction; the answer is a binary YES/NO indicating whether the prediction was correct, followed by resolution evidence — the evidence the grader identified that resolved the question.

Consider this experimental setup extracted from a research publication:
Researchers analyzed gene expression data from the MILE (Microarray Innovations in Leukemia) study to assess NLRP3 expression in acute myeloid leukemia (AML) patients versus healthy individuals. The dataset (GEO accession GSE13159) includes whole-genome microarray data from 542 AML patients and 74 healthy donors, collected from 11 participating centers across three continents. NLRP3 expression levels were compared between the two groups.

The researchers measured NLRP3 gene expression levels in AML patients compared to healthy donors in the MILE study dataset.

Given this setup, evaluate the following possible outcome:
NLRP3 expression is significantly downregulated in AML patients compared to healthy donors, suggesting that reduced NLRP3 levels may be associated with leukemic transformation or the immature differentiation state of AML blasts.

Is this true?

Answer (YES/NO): NO